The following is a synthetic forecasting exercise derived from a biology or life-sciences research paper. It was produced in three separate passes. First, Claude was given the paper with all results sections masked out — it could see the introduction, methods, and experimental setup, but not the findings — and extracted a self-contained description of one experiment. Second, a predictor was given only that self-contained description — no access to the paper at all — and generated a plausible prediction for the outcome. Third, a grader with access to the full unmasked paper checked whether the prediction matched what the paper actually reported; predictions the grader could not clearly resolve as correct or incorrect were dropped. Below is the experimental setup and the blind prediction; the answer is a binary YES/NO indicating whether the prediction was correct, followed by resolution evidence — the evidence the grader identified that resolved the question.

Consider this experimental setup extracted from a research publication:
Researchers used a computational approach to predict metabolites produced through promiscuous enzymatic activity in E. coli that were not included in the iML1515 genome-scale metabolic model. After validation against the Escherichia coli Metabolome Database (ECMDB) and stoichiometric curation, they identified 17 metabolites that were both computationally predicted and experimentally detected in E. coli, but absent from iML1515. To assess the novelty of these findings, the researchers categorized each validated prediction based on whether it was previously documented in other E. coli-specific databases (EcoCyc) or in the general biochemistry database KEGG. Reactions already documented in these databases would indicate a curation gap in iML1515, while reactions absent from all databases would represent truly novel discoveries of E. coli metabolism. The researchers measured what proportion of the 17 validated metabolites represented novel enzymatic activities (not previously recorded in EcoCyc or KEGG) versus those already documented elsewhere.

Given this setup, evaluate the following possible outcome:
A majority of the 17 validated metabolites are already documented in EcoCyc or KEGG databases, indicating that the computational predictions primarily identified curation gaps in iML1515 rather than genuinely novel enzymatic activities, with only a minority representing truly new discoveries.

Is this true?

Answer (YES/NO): YES